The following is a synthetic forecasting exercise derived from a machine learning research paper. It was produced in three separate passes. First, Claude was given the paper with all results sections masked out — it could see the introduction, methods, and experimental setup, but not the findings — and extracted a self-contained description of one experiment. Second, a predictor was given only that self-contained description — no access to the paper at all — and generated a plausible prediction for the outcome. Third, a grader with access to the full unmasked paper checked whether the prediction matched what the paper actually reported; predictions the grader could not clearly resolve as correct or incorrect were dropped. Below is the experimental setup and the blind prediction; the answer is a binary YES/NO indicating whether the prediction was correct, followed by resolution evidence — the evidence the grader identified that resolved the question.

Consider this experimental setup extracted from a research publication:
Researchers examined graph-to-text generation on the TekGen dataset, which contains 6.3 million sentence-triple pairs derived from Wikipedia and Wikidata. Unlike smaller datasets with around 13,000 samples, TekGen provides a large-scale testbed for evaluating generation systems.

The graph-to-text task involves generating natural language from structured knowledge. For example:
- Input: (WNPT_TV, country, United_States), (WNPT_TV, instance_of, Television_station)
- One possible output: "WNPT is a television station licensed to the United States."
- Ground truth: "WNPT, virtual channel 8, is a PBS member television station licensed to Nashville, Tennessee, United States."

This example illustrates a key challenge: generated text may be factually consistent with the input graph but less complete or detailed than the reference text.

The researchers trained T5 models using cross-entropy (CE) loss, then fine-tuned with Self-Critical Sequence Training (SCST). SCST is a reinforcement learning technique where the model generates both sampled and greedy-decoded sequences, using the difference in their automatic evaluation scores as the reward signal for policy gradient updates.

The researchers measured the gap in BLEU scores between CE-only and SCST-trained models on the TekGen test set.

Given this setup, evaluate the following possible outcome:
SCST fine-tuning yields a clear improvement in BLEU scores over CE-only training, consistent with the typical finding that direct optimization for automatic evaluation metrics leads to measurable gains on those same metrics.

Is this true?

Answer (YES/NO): YES